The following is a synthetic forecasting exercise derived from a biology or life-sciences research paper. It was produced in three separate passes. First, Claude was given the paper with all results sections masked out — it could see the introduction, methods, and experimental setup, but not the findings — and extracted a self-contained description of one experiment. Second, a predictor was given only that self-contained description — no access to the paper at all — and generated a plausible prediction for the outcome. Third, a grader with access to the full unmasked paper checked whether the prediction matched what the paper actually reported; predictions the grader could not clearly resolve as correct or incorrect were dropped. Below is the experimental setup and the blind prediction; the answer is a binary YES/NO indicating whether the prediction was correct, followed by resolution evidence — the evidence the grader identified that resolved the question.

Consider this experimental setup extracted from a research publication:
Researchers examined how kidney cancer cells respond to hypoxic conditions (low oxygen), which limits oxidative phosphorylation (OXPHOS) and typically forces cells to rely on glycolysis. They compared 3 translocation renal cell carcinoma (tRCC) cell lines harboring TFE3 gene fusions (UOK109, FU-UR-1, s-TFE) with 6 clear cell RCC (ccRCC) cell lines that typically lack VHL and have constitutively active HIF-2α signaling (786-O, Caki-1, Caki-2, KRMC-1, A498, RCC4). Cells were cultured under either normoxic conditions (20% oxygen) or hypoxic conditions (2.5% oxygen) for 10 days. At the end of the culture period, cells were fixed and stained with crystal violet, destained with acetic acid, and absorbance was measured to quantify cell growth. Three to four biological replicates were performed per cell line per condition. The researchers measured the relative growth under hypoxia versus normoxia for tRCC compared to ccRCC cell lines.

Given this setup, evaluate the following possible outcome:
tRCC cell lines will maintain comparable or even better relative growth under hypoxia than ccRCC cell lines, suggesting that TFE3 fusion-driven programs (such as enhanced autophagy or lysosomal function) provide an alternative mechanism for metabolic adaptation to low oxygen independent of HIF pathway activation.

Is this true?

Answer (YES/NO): NO